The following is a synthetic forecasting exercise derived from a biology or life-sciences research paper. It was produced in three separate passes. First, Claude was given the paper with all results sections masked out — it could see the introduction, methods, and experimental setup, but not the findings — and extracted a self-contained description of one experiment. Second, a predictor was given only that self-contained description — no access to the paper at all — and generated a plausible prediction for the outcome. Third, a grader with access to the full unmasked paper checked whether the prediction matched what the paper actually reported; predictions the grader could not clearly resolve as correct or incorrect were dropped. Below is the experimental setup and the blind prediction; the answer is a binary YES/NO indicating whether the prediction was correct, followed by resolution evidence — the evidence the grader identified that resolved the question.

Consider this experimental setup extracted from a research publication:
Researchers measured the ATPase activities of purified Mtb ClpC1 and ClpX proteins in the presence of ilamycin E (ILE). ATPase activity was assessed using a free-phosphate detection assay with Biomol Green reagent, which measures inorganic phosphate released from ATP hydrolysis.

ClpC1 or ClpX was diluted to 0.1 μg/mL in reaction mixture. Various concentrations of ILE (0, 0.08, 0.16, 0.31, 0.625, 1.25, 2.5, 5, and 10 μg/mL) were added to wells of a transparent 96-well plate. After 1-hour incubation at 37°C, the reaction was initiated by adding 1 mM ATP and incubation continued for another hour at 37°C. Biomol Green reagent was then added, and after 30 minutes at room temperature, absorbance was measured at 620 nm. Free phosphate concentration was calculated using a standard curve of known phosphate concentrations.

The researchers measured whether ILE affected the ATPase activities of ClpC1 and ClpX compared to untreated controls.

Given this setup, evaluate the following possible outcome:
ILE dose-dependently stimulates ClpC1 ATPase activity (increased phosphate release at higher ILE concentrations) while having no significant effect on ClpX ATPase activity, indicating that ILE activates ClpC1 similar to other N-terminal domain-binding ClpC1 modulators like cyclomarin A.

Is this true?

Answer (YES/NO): NO